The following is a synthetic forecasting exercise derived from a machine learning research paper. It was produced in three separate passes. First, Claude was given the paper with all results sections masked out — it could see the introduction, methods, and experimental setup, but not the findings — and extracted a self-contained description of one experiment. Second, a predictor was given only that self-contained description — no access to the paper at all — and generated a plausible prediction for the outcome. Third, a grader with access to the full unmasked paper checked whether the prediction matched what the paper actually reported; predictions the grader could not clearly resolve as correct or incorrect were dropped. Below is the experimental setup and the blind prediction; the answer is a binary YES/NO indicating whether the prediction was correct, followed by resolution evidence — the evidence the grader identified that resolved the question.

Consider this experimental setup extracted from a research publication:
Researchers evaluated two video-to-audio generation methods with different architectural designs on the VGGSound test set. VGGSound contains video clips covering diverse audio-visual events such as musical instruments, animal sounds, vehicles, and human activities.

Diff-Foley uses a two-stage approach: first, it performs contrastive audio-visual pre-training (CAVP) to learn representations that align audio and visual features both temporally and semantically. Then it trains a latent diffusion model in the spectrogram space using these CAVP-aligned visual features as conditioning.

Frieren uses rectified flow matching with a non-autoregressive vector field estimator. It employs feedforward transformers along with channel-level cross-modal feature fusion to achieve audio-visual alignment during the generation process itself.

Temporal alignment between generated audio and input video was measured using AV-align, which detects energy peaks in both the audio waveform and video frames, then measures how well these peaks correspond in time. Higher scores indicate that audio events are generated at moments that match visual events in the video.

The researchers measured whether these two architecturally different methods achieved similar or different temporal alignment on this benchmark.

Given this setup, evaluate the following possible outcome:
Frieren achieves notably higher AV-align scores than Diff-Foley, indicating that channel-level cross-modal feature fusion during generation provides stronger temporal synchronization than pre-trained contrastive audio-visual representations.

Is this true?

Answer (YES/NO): NO